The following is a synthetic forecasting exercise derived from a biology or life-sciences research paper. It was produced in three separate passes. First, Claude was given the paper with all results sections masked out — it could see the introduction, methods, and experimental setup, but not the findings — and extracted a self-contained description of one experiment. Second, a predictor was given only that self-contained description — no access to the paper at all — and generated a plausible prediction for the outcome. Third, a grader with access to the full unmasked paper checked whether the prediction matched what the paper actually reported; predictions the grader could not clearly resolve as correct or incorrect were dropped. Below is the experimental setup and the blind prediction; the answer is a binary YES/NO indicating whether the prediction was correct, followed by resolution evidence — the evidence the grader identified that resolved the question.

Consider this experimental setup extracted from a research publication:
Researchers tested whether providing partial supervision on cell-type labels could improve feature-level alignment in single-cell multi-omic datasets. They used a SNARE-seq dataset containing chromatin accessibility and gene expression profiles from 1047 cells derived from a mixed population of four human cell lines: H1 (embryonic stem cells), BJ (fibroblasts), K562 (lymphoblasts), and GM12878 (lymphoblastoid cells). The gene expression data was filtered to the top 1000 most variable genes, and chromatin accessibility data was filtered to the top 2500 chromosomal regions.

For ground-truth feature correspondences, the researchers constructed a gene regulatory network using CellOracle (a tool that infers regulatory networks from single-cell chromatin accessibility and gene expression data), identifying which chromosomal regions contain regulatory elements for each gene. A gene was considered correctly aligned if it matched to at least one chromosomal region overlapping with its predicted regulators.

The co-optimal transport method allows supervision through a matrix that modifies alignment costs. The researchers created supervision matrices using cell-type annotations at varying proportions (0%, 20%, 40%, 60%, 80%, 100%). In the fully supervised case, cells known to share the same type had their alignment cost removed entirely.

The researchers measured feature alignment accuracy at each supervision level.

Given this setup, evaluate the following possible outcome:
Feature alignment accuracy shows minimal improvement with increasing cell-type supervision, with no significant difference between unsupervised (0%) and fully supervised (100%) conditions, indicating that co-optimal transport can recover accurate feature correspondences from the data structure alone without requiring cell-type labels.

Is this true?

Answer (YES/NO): NO